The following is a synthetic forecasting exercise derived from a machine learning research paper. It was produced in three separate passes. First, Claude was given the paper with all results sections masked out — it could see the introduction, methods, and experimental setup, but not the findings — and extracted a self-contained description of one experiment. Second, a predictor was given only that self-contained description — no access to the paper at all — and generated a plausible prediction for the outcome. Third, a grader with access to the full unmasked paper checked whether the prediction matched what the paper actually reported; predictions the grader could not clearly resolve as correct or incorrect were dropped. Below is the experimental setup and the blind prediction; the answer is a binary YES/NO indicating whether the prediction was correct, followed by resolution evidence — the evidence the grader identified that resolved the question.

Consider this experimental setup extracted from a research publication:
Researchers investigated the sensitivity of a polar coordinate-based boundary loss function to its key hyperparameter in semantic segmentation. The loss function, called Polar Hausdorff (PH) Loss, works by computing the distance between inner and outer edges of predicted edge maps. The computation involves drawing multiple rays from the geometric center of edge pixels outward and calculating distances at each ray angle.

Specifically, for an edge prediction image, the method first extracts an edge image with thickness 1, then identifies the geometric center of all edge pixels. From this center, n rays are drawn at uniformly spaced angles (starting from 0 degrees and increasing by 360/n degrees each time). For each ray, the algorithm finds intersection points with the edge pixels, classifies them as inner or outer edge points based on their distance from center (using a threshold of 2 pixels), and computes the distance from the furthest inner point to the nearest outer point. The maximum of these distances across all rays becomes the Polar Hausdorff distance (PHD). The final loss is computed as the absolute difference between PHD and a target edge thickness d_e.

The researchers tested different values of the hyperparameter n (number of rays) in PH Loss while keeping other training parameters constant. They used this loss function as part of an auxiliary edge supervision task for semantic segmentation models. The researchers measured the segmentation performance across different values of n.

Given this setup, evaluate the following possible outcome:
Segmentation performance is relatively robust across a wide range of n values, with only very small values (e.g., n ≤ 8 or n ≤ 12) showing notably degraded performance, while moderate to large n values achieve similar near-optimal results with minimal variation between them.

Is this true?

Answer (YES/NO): NO